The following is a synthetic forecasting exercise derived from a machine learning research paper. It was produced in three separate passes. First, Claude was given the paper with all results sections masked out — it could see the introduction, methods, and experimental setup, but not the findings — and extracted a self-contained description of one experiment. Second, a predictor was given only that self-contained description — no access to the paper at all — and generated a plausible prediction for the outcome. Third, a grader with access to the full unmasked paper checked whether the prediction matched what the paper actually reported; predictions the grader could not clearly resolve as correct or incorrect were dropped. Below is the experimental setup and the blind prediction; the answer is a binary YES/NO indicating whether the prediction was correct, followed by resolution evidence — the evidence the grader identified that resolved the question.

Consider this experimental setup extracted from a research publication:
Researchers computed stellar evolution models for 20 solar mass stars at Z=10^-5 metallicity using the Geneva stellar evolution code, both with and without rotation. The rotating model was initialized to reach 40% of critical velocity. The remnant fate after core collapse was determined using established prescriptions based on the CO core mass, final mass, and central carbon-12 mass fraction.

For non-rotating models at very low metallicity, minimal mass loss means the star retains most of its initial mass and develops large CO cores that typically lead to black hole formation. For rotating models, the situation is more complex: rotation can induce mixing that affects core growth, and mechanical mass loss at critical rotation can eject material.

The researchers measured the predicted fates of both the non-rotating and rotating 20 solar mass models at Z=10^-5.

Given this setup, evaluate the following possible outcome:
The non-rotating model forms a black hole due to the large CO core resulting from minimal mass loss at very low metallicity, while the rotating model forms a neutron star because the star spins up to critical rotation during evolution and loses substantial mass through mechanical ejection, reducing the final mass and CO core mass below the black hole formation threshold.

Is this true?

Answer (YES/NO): NO